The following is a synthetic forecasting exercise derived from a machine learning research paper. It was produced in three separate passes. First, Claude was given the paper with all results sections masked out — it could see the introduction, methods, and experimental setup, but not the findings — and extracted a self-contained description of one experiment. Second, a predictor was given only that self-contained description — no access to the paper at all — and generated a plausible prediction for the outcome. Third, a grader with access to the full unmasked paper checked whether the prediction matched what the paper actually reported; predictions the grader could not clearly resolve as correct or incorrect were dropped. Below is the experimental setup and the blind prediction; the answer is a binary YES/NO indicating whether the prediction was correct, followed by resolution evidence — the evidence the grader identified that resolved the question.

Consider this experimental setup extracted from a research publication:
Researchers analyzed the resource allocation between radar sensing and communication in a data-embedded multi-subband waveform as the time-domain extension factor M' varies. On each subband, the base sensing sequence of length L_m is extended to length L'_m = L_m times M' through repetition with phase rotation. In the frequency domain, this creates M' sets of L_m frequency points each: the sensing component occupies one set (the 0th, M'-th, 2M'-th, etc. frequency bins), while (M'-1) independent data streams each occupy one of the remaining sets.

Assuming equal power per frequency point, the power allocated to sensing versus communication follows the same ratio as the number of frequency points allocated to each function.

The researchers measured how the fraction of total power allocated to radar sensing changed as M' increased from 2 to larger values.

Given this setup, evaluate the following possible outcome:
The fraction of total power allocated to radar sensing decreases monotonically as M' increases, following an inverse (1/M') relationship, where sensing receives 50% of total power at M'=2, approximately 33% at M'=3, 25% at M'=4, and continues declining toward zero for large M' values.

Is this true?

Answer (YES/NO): YES